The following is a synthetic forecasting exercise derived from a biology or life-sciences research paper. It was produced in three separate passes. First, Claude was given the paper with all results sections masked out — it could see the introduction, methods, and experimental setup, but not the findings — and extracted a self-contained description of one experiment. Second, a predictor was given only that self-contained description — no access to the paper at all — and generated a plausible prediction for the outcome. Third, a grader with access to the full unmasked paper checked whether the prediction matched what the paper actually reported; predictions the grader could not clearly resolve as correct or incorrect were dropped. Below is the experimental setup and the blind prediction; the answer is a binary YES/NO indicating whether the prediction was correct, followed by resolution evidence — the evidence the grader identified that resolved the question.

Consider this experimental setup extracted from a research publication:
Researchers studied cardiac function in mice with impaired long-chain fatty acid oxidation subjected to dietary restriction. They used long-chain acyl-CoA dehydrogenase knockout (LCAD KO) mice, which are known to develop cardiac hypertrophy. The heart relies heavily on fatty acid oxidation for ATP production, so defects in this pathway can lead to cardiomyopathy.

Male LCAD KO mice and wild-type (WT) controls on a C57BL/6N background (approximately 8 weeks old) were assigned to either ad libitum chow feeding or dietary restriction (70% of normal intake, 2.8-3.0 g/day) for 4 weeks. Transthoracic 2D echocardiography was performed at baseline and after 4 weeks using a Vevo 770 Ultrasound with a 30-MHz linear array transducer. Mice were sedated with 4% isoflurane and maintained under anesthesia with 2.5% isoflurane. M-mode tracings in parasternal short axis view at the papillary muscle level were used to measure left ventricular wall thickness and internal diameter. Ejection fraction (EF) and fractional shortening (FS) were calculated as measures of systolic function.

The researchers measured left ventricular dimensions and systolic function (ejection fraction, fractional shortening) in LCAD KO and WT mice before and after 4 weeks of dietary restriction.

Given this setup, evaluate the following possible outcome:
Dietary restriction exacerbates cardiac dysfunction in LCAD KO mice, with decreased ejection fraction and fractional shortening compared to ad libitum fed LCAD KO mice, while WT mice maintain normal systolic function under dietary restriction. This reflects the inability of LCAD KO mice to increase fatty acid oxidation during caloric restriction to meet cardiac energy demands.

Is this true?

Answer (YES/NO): NO